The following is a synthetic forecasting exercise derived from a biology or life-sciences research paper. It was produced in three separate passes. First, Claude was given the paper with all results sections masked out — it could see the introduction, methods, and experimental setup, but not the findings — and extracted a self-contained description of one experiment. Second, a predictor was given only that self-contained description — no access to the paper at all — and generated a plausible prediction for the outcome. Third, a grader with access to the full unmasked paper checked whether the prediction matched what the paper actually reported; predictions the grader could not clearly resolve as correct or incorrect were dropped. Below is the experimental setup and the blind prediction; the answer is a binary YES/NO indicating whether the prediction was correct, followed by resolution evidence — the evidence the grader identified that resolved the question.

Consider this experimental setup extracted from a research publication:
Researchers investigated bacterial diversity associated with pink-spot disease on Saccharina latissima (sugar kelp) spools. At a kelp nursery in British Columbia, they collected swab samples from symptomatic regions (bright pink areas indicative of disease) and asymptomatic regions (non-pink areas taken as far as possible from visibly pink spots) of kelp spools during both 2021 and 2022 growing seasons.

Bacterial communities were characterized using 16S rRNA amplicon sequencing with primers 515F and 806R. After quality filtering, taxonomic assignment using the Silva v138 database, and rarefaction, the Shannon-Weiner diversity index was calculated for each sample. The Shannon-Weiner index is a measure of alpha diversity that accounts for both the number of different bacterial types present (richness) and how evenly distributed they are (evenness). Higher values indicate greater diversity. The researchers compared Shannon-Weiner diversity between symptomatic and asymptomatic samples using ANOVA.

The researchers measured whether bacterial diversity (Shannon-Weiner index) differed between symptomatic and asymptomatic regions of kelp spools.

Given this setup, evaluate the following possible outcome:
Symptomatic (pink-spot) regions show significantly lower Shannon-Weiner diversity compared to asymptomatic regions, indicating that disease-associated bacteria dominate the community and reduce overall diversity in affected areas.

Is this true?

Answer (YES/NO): NO